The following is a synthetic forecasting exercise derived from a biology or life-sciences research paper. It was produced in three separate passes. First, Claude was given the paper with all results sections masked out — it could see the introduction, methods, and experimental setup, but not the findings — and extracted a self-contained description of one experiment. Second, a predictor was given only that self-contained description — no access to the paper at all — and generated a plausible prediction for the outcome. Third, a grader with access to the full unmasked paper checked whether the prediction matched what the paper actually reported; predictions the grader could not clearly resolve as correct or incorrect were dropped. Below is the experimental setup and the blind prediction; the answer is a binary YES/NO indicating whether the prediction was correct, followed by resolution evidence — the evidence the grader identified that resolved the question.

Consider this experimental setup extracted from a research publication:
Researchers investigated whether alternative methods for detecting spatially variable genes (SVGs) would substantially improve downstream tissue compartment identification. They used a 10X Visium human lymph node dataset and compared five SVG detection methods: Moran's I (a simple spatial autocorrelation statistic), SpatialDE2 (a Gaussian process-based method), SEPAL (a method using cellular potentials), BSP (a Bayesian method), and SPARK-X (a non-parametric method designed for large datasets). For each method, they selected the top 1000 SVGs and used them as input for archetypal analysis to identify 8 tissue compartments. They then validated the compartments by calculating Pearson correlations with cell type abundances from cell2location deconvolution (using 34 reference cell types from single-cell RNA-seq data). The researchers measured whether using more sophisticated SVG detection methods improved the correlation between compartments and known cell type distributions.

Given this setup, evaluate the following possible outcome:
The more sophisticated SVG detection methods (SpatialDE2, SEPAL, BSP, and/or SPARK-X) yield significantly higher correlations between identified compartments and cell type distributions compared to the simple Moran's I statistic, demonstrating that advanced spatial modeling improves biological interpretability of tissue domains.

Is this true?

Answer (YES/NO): NO